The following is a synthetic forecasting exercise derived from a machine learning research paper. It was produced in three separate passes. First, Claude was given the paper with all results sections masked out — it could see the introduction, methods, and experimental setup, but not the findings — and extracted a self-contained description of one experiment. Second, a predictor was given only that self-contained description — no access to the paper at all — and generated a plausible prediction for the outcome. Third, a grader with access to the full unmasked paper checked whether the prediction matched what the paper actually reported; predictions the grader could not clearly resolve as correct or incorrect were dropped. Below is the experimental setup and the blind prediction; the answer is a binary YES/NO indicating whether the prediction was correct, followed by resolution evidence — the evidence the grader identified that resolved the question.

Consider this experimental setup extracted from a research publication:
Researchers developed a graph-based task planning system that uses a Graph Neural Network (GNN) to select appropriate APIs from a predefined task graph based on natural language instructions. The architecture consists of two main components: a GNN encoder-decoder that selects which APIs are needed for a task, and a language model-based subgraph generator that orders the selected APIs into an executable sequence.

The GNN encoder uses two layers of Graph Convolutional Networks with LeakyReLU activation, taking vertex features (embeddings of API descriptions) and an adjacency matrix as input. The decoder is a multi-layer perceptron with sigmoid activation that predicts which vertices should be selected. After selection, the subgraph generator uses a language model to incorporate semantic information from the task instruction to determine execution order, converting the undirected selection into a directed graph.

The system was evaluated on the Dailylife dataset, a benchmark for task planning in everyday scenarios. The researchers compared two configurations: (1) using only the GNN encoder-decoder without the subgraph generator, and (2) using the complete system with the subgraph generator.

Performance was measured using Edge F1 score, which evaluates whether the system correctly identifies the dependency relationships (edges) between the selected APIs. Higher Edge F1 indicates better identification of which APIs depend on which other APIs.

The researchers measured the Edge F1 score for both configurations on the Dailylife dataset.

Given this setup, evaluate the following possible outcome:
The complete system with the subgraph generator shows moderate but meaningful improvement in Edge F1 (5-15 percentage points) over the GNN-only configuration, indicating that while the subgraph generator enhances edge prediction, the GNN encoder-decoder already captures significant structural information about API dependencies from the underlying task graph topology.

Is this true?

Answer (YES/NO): NO